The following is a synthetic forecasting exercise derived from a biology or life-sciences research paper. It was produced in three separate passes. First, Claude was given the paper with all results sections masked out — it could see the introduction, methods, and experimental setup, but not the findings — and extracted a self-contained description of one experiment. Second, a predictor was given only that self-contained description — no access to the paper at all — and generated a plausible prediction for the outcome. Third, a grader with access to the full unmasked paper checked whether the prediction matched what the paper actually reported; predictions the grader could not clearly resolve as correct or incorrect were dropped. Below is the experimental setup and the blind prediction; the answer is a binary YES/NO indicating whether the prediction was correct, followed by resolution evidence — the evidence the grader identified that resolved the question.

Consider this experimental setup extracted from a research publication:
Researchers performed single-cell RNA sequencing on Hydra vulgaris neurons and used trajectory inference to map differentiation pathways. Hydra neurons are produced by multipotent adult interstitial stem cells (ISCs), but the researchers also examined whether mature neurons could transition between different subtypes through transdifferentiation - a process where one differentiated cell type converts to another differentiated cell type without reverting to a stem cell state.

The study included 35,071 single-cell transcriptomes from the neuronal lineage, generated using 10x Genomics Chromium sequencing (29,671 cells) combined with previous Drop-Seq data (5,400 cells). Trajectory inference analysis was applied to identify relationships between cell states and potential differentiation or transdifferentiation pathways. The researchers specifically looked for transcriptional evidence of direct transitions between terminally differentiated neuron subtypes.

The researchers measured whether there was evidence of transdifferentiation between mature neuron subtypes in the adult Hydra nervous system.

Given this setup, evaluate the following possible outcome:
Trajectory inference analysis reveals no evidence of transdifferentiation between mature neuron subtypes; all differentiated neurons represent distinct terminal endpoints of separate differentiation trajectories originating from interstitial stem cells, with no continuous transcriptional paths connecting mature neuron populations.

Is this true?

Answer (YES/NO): NO